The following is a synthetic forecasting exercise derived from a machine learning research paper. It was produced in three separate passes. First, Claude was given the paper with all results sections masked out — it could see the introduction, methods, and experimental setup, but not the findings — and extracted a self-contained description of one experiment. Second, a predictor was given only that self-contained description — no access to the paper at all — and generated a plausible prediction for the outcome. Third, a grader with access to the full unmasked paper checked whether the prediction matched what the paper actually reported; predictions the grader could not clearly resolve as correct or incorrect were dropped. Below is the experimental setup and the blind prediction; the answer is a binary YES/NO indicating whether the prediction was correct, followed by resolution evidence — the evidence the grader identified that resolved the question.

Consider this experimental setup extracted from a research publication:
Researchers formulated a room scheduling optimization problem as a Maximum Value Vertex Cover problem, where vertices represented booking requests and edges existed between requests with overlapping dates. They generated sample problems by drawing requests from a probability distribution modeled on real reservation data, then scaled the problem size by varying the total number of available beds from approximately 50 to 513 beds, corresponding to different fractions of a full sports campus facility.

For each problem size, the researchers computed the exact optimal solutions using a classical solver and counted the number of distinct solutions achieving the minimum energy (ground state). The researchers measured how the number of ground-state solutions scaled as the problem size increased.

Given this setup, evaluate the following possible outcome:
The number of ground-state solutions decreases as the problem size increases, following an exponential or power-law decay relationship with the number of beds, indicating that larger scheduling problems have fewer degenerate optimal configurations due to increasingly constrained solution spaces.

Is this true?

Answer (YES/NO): NO